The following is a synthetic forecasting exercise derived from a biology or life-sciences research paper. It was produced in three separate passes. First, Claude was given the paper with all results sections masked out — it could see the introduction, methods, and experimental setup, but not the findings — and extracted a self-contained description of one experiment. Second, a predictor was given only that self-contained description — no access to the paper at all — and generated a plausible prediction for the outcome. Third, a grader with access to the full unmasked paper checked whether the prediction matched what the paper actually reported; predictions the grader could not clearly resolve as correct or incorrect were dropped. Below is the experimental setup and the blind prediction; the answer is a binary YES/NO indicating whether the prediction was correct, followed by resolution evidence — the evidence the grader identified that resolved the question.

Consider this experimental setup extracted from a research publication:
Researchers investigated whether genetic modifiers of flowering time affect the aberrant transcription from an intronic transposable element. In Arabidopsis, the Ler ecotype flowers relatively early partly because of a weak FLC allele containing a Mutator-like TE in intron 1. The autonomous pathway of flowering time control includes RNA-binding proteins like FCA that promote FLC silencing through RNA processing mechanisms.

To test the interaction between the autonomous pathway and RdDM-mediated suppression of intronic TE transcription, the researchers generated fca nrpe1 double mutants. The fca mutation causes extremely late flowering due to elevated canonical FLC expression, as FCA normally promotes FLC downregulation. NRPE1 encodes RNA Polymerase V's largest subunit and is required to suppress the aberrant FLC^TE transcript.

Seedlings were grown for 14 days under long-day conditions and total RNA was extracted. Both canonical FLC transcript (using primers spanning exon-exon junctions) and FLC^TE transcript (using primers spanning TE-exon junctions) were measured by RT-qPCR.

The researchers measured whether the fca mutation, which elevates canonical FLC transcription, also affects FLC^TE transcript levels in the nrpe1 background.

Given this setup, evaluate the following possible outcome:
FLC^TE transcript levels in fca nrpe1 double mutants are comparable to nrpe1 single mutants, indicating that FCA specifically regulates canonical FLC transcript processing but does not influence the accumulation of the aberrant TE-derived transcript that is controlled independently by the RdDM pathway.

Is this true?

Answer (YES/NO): NO